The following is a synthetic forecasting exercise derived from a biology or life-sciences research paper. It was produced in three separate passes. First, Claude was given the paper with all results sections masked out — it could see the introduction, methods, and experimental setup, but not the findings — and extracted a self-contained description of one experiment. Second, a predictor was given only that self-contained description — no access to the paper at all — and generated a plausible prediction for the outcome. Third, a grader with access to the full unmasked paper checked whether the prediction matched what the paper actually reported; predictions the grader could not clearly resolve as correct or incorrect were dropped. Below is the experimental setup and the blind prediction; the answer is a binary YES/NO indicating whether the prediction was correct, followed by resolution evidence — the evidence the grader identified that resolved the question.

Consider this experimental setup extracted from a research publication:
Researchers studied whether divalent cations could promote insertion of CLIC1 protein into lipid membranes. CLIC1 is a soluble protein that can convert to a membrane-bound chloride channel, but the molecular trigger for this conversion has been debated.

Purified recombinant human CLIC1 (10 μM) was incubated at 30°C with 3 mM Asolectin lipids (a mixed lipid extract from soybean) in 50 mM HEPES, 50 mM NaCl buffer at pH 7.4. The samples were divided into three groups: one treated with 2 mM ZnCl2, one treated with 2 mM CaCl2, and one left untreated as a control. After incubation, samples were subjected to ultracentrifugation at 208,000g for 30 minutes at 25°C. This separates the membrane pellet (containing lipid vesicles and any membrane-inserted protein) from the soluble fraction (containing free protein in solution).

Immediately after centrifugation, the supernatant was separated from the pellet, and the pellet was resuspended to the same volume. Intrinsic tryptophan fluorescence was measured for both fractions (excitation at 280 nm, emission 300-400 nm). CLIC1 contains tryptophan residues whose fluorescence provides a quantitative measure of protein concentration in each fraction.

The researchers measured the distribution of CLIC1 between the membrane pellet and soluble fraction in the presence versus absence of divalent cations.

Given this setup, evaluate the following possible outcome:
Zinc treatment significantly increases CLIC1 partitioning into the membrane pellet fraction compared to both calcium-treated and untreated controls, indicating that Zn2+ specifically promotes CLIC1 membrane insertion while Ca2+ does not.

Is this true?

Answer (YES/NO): NO